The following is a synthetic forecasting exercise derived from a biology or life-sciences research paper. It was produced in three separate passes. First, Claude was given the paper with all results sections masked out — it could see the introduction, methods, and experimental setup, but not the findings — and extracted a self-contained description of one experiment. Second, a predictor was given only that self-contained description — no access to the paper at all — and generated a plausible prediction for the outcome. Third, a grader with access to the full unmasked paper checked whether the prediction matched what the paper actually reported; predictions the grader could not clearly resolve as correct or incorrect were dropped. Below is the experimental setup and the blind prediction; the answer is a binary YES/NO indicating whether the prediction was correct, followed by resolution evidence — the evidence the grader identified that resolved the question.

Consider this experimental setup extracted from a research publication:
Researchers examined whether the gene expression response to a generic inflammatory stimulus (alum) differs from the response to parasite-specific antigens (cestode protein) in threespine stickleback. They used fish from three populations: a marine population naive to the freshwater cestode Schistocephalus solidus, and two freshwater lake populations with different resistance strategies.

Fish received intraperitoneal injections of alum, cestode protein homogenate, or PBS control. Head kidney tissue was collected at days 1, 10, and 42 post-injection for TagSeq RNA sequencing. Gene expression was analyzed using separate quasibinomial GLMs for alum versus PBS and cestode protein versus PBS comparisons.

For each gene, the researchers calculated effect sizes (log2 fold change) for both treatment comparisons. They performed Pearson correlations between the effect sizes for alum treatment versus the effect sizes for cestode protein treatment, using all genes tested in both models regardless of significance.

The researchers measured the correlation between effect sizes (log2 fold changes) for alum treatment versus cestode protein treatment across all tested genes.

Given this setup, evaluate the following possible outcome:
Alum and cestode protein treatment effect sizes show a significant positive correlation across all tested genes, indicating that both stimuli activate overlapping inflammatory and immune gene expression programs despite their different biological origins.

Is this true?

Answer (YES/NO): YES